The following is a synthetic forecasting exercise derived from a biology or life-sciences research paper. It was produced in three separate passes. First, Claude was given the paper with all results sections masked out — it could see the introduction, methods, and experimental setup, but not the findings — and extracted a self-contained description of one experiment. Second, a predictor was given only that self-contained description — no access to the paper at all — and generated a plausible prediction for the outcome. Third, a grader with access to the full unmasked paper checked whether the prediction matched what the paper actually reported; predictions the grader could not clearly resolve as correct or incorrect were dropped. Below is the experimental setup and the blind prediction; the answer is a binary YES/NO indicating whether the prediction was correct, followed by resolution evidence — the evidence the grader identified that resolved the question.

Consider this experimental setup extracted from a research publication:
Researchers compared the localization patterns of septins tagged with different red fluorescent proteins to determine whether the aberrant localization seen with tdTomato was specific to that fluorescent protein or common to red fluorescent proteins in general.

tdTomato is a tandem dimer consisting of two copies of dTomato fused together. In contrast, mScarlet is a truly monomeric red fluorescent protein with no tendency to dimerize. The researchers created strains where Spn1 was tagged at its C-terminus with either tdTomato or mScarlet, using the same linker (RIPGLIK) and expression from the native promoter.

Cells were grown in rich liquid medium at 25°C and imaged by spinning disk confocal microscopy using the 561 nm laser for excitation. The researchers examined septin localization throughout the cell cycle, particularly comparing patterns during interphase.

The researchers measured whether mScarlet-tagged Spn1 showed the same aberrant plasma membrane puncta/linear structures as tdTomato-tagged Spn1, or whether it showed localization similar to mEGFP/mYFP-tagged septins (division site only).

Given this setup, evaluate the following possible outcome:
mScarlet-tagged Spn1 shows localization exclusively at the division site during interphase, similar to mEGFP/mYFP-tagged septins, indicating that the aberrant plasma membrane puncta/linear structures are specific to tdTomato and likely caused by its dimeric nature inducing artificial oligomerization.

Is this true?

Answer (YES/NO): NO